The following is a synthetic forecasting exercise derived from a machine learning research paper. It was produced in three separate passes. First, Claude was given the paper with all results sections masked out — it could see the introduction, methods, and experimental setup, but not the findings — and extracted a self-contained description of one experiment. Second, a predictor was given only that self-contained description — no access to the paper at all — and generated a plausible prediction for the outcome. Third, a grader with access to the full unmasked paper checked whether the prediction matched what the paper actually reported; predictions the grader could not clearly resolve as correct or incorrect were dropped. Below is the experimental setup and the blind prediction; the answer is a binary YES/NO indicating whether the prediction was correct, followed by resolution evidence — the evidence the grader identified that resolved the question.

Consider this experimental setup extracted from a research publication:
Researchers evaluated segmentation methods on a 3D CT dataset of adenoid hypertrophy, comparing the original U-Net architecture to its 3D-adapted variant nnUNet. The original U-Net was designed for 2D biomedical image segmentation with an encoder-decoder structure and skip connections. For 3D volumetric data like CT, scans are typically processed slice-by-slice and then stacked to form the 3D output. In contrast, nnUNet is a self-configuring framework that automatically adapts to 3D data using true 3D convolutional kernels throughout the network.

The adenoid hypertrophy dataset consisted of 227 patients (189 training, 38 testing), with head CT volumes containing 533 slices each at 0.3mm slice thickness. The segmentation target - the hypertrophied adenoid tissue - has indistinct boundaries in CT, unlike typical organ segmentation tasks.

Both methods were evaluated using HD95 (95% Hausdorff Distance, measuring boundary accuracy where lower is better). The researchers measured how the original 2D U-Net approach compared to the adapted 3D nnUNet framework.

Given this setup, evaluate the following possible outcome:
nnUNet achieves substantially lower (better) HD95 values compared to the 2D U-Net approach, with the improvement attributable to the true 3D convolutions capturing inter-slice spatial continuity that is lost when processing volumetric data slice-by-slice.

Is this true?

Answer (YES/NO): YES